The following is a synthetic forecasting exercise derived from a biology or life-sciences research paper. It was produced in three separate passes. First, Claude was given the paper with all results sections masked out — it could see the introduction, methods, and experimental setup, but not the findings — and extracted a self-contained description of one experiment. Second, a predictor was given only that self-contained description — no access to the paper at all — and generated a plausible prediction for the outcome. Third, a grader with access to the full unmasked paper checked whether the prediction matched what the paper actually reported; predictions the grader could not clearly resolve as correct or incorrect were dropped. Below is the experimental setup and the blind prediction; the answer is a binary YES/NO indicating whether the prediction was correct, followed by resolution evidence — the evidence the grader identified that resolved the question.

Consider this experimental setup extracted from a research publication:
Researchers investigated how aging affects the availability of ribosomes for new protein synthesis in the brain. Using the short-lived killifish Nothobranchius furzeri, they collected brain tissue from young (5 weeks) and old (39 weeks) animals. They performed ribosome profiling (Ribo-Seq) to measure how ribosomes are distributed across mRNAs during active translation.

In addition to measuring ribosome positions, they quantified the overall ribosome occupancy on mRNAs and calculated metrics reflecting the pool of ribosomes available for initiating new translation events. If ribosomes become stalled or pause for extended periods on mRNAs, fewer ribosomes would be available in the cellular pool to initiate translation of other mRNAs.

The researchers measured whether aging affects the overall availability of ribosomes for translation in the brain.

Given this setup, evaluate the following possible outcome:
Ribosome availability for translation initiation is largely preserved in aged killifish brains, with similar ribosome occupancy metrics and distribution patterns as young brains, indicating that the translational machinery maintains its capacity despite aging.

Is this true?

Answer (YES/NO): NO